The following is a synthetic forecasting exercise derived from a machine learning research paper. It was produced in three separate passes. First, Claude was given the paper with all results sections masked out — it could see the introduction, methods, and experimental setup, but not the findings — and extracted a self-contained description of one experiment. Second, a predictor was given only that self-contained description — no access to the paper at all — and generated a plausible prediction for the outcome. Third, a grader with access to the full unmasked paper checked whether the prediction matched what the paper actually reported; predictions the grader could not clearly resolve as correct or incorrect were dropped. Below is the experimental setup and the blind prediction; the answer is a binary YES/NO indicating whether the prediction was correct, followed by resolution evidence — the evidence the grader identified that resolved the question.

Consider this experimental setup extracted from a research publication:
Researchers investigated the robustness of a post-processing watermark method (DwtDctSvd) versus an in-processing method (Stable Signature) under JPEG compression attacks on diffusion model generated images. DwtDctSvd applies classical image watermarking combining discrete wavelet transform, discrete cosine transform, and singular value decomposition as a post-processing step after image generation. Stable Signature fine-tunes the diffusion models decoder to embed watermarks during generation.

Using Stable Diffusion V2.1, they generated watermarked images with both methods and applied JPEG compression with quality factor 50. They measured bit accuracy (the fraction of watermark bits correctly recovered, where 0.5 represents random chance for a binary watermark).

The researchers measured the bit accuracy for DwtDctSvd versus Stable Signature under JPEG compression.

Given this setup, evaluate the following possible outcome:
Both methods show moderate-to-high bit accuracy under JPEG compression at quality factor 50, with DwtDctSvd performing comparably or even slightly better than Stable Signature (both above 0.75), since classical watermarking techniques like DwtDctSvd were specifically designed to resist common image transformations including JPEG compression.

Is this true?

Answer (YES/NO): NO